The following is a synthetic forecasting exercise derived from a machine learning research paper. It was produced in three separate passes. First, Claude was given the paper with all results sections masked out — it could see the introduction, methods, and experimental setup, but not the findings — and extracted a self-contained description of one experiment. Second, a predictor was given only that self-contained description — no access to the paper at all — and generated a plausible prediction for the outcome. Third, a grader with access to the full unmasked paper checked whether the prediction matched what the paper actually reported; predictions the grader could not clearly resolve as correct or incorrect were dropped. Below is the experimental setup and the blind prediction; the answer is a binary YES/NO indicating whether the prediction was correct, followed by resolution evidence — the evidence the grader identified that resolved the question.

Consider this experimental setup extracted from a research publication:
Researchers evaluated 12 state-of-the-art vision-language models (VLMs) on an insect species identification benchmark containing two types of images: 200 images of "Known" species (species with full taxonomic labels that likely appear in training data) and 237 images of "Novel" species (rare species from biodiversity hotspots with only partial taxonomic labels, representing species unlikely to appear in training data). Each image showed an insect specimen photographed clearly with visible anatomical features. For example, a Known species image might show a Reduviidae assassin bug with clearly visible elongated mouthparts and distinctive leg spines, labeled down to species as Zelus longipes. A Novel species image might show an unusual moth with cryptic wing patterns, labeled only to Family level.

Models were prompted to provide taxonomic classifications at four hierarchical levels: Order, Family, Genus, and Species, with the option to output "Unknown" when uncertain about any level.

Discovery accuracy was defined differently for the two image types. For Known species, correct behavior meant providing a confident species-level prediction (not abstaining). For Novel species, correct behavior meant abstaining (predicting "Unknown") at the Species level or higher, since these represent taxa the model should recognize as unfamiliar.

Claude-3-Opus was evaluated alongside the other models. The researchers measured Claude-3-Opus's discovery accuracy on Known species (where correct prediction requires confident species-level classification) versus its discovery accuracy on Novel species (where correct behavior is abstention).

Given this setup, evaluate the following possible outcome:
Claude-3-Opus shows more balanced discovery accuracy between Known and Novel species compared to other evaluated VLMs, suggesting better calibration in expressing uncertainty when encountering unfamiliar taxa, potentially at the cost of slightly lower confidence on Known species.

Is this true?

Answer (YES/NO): NO